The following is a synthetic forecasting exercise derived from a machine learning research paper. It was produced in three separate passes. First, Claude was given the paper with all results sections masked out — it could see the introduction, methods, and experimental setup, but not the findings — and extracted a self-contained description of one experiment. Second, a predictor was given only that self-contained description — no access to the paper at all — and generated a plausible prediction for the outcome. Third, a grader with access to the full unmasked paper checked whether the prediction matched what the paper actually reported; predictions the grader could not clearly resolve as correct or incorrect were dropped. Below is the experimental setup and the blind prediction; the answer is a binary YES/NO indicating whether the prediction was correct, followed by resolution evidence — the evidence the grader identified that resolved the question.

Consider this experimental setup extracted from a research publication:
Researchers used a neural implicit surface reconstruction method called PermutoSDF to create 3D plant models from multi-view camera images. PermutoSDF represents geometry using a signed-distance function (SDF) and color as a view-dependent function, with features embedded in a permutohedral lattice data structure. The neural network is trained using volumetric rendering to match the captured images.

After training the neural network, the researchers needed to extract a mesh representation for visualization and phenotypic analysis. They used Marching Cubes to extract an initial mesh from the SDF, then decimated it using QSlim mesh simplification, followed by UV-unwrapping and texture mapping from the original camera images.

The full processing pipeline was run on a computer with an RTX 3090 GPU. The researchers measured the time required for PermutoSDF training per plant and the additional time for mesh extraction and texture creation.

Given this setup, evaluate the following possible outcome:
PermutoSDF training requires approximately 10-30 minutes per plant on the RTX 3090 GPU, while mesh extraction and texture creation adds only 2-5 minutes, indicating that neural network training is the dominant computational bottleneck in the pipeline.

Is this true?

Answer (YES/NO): NO